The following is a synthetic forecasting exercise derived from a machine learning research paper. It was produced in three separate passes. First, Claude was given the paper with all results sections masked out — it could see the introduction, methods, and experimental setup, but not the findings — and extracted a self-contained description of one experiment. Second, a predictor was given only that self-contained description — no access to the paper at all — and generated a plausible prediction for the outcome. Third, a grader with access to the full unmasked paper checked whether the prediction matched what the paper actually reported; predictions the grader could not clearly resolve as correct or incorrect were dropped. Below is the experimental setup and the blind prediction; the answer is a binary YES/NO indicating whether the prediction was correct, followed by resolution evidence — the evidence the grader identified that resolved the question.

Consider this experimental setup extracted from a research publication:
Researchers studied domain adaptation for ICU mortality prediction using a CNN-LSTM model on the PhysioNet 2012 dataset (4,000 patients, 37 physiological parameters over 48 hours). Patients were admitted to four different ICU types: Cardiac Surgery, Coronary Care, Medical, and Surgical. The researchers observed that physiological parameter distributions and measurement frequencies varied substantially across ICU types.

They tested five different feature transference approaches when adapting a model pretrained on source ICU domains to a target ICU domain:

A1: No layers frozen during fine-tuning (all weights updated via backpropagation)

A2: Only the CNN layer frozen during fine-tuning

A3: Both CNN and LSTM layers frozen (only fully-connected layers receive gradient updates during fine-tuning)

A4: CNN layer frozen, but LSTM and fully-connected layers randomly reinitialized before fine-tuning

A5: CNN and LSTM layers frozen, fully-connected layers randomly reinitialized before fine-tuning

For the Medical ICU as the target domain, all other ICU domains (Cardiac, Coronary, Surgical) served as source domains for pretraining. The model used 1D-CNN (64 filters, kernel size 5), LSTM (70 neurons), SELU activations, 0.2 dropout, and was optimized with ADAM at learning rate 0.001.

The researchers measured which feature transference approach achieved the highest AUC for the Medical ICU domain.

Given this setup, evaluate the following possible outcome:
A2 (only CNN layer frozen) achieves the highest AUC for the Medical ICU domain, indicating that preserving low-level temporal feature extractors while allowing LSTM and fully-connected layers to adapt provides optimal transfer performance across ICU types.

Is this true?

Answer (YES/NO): NO